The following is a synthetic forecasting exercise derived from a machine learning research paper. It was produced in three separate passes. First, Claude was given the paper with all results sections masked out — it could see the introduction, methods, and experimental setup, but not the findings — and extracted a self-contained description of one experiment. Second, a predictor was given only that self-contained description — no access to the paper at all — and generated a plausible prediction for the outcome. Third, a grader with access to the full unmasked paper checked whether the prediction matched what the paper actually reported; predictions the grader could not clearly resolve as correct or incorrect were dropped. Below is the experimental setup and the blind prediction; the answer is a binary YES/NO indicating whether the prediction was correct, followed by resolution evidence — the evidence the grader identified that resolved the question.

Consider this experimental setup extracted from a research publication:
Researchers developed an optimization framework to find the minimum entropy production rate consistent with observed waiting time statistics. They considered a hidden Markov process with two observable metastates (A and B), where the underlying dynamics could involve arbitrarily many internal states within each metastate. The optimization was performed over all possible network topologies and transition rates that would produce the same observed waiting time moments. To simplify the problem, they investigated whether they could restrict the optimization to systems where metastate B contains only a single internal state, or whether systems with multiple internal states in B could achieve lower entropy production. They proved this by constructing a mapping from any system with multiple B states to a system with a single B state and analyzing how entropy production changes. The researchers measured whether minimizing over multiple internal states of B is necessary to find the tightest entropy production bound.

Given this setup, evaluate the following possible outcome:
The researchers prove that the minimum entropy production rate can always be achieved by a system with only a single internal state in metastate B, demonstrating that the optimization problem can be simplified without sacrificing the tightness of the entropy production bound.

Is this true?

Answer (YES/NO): YES